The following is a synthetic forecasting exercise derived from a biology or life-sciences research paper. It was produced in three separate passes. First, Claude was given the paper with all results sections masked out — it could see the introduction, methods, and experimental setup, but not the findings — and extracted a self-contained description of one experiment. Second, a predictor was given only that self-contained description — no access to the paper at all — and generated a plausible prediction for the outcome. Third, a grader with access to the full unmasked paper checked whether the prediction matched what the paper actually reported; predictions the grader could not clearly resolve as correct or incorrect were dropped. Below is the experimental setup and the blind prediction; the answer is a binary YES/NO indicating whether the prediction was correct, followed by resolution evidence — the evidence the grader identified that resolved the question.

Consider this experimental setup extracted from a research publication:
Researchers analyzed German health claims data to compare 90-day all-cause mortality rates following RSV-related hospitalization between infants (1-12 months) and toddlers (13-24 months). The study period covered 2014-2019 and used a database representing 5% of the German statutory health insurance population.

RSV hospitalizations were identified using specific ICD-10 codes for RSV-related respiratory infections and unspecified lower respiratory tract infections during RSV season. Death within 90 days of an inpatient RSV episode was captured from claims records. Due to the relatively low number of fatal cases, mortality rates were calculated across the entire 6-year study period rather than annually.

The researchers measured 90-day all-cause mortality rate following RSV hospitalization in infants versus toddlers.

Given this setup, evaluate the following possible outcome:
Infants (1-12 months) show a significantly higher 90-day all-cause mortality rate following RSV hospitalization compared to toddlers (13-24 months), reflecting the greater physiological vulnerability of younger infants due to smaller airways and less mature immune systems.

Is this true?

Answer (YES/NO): NO